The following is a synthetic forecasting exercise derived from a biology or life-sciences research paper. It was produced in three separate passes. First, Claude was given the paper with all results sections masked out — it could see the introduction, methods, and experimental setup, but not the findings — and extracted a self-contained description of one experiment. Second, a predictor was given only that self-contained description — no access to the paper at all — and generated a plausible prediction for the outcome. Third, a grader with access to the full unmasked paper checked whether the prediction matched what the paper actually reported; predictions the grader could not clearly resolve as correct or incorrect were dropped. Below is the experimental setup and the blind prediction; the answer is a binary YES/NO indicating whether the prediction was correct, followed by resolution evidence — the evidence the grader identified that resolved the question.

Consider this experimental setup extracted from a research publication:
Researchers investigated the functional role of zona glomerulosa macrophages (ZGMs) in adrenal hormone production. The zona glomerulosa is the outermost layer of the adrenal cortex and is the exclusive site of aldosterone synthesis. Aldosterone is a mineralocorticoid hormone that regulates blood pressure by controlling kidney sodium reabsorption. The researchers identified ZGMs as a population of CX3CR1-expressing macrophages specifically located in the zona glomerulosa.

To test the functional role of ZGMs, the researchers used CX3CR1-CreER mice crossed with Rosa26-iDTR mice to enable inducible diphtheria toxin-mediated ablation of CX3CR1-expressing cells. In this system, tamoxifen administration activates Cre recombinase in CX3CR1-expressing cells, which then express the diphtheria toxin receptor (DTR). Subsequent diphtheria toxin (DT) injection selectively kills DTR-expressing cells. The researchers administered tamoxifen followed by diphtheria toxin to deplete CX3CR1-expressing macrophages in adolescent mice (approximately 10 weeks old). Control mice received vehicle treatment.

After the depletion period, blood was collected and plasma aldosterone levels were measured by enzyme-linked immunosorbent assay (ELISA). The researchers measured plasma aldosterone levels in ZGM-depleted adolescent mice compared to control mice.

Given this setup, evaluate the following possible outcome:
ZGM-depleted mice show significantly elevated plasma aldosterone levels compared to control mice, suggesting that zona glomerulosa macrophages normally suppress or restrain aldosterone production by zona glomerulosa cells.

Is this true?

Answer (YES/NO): NO